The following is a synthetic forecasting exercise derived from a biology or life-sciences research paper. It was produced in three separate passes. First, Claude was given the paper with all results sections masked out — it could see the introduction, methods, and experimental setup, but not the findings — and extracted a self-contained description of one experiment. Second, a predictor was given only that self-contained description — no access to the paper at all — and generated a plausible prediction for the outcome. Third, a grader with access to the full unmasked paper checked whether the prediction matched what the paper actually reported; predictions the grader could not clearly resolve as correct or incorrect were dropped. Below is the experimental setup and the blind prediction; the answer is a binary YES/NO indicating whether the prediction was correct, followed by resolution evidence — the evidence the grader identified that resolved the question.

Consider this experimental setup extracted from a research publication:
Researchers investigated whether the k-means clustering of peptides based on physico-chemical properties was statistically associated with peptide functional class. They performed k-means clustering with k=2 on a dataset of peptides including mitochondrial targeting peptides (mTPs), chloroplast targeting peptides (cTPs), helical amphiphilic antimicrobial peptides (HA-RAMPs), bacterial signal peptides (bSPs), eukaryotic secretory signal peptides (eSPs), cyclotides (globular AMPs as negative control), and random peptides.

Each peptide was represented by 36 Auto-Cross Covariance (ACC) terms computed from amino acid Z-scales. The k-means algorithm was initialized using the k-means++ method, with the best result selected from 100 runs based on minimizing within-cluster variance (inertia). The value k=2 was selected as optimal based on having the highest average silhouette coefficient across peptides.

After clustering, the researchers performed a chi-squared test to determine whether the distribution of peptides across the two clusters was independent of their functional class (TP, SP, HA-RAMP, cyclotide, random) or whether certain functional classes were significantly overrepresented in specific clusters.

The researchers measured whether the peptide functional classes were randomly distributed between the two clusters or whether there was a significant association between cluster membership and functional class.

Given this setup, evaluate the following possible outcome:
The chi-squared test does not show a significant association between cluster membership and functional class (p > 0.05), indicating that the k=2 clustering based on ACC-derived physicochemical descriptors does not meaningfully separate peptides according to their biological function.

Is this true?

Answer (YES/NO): NO